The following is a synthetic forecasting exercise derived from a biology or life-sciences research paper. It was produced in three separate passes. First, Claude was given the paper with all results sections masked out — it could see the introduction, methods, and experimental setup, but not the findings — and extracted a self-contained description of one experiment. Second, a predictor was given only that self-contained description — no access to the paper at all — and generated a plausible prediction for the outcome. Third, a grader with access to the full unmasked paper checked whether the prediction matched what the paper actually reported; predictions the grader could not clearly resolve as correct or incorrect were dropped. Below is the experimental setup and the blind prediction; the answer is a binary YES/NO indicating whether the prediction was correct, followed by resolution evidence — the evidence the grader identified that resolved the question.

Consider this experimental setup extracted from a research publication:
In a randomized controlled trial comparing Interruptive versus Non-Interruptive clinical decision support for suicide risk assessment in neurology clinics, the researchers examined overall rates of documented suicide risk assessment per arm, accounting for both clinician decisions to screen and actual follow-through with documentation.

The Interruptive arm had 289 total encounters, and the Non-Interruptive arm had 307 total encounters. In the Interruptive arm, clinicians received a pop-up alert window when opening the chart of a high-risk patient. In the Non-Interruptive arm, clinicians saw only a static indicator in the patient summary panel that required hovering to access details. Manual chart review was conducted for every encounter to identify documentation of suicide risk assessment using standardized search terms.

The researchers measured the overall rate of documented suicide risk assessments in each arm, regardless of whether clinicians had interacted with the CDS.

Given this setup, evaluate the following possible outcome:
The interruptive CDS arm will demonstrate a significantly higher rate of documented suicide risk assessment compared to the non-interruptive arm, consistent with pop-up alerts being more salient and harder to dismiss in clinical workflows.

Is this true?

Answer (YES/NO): YES